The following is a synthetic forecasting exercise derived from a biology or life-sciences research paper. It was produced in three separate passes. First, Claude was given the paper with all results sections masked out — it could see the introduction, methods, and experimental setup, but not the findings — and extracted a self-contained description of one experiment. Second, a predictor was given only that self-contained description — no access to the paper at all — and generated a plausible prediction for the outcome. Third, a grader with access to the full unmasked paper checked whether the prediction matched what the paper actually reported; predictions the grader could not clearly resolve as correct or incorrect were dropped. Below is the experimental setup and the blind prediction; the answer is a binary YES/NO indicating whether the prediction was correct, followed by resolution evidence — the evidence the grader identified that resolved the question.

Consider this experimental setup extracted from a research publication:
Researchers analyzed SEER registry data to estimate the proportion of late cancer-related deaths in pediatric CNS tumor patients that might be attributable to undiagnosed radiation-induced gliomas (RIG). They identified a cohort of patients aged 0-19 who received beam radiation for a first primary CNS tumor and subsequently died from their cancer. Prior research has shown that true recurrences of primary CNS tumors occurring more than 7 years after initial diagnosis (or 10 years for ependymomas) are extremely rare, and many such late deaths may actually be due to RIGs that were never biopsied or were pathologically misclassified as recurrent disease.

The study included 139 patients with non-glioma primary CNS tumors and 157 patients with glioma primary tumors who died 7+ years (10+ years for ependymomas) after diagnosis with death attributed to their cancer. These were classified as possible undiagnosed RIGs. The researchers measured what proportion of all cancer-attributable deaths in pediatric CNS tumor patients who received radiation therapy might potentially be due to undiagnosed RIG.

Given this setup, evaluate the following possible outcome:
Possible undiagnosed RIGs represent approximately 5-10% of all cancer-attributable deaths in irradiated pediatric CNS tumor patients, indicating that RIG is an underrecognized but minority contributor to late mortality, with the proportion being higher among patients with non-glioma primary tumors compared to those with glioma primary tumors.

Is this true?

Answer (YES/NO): NO